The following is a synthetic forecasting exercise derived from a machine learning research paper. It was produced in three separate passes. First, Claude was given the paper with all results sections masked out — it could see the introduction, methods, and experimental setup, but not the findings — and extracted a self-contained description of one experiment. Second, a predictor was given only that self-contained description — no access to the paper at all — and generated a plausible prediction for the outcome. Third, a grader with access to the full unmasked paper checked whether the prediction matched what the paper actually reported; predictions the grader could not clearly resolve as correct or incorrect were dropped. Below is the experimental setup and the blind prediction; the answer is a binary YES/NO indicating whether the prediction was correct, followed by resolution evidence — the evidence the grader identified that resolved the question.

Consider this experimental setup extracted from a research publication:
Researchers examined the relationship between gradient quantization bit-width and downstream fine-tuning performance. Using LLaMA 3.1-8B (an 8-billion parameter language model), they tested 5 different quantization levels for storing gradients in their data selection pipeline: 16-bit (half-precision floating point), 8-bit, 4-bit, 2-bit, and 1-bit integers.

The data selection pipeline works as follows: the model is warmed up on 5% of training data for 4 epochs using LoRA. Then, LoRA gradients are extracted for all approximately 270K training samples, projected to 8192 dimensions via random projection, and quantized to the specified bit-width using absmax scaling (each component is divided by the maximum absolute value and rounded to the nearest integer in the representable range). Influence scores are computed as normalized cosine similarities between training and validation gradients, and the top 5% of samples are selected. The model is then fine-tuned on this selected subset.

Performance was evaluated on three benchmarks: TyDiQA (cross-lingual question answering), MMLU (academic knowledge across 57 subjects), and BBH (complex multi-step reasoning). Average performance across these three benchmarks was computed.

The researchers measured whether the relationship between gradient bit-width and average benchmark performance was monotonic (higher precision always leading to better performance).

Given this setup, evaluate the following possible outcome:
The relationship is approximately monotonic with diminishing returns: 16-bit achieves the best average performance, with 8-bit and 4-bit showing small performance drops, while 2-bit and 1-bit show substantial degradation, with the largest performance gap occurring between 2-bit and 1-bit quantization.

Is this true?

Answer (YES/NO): NO